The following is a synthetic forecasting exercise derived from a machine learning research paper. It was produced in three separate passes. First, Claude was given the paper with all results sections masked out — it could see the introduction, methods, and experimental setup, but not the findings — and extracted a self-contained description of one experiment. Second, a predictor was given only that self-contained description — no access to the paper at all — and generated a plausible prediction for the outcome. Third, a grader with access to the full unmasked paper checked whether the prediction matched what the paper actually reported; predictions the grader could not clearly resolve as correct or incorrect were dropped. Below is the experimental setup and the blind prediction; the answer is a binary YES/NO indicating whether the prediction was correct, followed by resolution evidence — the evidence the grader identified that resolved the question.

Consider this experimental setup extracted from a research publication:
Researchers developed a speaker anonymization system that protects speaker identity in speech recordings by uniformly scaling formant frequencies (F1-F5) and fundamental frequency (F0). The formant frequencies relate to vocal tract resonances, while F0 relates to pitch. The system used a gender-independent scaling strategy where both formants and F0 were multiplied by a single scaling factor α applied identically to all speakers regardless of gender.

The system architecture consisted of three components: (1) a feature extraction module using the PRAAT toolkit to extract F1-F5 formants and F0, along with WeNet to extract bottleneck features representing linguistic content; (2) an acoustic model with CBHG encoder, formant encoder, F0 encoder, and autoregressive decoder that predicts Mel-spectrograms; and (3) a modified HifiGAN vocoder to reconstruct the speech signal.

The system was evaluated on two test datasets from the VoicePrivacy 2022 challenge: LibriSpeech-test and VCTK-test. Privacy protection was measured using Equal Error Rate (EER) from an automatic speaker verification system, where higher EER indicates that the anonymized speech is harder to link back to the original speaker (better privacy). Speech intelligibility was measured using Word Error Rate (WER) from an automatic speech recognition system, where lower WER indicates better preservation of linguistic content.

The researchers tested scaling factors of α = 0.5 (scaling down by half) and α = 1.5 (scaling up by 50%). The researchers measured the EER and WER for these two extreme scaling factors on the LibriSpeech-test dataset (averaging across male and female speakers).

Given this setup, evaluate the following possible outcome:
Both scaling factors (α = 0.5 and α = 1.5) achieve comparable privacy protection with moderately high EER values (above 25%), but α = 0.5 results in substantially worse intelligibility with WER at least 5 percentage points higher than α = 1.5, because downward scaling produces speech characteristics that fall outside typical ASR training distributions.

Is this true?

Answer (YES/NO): NO